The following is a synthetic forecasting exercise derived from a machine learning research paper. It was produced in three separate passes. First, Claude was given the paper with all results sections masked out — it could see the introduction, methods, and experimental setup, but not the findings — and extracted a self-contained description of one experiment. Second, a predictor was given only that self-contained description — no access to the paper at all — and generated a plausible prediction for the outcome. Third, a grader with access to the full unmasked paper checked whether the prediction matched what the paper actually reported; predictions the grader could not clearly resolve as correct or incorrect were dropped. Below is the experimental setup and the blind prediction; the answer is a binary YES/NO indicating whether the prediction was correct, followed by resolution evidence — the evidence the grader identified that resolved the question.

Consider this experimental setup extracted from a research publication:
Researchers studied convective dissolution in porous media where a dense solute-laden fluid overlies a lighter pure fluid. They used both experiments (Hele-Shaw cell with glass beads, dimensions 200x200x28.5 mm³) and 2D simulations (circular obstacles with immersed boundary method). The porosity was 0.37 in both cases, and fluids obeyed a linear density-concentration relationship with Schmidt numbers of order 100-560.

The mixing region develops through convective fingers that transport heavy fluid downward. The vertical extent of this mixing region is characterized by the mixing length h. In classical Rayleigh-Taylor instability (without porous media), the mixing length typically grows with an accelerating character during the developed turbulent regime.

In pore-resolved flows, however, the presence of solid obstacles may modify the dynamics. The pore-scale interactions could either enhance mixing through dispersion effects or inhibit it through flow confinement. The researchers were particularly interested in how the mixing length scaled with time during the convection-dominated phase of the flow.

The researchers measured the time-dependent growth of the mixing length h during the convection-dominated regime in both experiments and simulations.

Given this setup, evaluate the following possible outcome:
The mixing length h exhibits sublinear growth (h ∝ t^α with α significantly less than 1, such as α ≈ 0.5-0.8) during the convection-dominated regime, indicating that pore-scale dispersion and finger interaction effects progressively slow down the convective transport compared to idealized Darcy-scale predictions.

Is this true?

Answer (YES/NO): NO